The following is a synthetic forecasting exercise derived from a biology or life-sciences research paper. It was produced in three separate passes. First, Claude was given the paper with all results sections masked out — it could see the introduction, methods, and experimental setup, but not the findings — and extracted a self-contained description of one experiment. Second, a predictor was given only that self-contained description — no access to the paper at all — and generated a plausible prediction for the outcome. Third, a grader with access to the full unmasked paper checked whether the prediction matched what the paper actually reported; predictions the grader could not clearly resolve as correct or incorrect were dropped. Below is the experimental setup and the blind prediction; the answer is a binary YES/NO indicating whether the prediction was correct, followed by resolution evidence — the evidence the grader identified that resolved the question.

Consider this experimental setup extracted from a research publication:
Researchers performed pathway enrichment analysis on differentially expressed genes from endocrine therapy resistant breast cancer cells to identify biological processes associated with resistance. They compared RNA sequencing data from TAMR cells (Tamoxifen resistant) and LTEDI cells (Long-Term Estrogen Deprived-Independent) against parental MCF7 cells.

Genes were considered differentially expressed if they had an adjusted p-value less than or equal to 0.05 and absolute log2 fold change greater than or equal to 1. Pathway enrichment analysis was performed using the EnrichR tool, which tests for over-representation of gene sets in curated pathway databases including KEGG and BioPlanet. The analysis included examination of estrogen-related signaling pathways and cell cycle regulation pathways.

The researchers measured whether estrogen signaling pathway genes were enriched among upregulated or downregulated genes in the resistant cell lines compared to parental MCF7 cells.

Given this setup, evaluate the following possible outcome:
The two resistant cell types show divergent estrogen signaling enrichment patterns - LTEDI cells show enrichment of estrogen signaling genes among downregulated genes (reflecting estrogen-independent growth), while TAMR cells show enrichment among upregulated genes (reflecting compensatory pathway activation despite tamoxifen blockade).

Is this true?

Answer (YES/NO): NO